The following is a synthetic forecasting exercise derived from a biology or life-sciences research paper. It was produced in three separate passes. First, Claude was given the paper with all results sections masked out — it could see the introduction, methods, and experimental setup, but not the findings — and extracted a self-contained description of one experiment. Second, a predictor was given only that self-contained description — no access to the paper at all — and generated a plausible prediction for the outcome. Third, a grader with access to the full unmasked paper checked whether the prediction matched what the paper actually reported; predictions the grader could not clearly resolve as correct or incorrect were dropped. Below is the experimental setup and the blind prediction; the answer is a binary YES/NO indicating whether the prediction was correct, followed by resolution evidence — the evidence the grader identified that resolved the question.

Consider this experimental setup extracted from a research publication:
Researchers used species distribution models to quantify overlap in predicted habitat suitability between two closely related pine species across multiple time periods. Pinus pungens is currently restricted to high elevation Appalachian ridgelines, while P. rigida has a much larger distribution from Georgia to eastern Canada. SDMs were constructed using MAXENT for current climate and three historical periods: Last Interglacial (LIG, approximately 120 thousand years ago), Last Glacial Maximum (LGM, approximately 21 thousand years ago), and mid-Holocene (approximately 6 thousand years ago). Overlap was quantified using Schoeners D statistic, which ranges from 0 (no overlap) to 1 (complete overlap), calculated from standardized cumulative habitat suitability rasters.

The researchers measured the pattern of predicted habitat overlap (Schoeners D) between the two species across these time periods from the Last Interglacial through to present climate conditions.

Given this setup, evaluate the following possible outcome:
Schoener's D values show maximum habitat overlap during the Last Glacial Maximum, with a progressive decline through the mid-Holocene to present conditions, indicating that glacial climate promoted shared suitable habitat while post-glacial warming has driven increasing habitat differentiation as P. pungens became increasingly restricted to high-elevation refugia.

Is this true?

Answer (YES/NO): NO